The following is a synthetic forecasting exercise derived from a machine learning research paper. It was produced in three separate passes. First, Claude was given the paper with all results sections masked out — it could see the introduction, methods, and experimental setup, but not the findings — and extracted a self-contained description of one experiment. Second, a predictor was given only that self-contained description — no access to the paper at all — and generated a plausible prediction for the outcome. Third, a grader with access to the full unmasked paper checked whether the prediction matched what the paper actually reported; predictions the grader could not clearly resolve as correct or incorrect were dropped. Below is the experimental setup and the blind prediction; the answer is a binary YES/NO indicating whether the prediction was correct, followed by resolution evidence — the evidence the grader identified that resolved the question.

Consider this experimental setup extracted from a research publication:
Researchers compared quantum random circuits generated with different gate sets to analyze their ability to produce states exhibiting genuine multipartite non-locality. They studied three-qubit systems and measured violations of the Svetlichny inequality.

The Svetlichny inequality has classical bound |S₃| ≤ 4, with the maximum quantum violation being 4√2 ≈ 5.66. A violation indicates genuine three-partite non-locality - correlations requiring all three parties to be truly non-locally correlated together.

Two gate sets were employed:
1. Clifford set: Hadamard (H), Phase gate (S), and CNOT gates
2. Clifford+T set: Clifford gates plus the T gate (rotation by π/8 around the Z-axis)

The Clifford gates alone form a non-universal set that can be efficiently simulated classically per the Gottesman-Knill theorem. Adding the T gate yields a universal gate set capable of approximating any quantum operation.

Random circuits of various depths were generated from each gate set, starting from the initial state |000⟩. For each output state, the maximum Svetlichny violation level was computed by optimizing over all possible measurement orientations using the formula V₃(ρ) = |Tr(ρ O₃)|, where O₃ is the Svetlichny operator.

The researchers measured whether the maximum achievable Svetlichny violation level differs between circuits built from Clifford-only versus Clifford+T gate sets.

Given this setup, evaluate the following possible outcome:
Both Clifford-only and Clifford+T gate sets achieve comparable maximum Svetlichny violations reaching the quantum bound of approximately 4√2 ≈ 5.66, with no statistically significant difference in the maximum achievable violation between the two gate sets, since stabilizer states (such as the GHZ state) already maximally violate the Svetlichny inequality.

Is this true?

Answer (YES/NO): YES